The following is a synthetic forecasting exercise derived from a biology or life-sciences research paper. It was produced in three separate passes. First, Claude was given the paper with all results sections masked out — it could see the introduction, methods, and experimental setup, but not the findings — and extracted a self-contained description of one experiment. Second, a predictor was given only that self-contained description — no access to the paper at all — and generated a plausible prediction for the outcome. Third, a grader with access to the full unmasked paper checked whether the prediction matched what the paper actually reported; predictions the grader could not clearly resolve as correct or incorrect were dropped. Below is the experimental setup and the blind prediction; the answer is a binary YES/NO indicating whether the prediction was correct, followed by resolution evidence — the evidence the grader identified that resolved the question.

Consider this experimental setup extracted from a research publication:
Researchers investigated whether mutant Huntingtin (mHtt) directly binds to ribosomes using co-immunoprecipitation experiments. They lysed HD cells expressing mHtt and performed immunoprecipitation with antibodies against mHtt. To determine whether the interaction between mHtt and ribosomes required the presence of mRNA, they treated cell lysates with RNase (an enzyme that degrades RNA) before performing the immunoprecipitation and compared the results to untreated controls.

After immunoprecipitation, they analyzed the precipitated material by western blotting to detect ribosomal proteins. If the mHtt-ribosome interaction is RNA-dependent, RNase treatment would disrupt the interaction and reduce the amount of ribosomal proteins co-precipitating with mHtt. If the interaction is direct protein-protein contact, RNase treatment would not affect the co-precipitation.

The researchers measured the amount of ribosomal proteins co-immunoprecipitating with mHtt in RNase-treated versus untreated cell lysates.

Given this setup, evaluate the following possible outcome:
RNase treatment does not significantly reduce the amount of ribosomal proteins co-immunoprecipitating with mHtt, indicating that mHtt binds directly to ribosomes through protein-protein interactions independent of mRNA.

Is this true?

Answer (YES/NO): NO